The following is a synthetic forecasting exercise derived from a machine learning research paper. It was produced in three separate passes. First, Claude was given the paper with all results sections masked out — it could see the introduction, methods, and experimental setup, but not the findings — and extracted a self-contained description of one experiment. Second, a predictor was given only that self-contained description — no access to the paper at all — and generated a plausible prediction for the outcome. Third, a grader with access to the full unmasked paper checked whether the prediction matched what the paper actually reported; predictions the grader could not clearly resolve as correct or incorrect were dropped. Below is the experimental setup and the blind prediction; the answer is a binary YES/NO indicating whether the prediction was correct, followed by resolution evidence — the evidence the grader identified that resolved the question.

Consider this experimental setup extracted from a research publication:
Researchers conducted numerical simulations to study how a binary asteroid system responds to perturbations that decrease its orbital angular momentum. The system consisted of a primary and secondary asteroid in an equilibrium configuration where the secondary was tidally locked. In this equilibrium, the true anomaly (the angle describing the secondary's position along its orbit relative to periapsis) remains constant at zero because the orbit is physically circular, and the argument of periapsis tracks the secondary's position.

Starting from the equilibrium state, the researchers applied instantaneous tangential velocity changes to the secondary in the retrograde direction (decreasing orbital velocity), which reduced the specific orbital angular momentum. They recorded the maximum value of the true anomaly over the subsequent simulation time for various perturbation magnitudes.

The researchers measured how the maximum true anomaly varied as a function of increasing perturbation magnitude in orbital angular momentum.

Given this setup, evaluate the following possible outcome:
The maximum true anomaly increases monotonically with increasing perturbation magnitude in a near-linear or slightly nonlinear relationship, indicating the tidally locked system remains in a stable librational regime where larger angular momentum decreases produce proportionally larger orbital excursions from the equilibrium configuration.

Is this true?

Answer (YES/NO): NO